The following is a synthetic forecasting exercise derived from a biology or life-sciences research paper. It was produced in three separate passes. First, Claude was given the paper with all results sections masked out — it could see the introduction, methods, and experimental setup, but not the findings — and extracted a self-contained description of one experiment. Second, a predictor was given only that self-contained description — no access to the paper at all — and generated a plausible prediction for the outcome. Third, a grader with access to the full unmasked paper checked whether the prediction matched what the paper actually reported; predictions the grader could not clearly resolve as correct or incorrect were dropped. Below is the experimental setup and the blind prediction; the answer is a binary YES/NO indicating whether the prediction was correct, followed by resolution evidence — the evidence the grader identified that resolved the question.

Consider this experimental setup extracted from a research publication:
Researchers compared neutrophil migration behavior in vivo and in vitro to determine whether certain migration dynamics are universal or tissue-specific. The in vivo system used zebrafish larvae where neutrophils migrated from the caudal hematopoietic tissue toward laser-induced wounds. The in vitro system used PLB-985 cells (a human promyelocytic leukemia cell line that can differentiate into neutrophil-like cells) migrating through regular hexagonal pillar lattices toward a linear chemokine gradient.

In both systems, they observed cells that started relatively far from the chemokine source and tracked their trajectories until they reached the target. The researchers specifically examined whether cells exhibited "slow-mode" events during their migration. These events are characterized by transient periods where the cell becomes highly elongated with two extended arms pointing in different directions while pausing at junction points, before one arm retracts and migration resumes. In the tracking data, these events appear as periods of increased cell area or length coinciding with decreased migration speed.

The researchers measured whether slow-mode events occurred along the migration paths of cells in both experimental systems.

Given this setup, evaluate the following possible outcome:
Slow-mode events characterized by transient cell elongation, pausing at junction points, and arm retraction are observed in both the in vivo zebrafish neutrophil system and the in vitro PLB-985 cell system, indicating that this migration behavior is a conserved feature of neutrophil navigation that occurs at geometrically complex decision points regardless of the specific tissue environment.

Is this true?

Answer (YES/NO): YES